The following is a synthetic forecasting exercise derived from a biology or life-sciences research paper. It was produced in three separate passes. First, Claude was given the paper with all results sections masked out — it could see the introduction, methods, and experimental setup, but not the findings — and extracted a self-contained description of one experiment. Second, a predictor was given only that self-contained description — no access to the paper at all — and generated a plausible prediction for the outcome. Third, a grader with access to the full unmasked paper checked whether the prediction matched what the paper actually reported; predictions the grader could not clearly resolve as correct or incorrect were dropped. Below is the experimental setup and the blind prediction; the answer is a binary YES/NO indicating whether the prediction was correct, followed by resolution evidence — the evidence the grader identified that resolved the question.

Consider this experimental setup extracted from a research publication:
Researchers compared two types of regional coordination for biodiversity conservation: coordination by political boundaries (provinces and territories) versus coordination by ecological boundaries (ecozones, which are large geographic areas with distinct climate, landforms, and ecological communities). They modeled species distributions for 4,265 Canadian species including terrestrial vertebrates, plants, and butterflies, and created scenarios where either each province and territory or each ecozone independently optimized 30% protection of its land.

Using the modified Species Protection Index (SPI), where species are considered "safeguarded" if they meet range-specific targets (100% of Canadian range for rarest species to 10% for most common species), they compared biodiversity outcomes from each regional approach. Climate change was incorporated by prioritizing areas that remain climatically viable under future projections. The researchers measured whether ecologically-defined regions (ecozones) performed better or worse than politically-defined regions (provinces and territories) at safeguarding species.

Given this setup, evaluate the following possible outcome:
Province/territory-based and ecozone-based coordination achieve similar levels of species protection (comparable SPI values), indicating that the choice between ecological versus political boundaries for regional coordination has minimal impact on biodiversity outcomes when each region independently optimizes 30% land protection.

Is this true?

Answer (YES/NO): NO